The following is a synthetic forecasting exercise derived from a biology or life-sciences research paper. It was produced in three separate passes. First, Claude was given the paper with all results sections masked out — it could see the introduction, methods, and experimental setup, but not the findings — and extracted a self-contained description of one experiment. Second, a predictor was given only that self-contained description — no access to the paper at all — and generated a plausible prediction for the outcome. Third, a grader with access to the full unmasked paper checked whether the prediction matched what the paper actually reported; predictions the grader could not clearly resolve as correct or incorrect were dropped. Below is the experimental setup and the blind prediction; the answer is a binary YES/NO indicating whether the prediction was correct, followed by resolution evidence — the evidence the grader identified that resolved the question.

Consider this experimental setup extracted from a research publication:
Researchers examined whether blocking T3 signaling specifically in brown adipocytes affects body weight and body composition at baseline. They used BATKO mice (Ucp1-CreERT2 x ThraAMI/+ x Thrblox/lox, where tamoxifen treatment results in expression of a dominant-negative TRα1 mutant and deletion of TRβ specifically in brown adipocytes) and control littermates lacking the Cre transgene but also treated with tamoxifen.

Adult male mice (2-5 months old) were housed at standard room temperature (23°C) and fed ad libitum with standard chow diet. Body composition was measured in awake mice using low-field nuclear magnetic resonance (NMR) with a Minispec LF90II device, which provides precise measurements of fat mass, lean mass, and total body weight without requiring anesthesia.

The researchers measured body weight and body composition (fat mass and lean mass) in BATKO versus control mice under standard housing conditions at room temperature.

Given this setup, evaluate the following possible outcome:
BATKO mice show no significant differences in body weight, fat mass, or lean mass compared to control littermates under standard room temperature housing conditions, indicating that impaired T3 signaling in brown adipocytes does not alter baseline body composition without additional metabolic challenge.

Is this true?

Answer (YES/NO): YES